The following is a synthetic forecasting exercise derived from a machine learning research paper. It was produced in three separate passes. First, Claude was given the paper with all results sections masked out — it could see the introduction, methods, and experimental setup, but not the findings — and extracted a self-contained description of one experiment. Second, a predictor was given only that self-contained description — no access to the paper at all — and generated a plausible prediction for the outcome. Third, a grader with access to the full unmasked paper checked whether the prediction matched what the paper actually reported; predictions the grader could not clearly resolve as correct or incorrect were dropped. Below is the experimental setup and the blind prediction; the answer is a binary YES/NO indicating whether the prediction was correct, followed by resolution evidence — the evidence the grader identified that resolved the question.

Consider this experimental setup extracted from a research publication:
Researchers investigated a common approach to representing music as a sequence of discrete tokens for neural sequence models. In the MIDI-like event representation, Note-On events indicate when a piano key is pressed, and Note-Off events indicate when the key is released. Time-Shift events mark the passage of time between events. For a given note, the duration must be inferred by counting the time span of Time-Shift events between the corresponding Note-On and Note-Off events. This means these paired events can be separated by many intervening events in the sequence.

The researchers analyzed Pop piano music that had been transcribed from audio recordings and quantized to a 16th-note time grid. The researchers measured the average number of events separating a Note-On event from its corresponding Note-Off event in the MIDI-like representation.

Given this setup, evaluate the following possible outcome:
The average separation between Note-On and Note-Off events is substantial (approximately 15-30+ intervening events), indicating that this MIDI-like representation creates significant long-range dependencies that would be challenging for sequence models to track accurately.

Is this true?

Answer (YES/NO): YES